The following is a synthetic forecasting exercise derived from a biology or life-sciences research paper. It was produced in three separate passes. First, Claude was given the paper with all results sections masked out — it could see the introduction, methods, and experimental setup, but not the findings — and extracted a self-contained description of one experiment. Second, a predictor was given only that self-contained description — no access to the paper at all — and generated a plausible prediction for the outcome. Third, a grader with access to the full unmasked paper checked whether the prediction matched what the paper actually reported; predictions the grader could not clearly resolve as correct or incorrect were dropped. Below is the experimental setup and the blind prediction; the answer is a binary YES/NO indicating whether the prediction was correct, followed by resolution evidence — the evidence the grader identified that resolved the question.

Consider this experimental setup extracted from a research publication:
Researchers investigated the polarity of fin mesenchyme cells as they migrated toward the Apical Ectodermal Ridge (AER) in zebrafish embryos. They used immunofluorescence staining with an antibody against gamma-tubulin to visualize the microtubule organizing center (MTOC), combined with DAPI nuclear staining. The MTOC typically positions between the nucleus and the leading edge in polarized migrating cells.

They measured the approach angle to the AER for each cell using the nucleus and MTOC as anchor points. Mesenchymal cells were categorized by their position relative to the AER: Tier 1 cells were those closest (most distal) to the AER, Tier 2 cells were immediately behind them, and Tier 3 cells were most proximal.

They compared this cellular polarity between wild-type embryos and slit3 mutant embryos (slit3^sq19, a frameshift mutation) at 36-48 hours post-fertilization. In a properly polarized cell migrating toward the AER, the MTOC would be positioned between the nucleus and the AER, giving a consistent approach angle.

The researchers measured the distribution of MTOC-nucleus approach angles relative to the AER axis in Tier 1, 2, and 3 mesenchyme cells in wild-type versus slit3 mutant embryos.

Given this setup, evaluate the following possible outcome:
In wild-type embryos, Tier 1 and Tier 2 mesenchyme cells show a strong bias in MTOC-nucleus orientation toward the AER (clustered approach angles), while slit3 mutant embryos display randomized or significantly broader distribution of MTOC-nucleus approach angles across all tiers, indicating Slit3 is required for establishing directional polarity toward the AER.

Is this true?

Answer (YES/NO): YES